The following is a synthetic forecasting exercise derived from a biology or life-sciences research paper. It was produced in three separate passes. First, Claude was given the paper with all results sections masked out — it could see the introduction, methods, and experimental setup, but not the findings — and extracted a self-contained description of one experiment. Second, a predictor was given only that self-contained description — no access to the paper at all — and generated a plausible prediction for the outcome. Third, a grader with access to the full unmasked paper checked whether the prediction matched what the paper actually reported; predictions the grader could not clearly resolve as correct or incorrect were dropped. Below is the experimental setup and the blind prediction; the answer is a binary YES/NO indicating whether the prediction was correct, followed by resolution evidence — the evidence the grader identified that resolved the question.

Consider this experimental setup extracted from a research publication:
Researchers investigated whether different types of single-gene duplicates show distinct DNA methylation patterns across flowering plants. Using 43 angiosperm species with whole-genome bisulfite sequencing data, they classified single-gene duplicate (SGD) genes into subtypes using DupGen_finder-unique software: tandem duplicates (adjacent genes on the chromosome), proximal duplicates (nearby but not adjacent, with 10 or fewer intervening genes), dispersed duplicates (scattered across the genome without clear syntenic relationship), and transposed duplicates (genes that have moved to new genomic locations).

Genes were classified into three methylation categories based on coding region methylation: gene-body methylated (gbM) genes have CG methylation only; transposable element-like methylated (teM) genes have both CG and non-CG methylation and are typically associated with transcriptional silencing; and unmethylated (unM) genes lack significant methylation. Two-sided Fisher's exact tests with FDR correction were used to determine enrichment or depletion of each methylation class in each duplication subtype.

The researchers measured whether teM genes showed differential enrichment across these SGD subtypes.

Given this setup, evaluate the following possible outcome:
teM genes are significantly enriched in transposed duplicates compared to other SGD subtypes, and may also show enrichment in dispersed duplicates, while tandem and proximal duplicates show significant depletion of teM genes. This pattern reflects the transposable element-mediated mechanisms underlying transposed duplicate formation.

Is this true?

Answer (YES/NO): NO